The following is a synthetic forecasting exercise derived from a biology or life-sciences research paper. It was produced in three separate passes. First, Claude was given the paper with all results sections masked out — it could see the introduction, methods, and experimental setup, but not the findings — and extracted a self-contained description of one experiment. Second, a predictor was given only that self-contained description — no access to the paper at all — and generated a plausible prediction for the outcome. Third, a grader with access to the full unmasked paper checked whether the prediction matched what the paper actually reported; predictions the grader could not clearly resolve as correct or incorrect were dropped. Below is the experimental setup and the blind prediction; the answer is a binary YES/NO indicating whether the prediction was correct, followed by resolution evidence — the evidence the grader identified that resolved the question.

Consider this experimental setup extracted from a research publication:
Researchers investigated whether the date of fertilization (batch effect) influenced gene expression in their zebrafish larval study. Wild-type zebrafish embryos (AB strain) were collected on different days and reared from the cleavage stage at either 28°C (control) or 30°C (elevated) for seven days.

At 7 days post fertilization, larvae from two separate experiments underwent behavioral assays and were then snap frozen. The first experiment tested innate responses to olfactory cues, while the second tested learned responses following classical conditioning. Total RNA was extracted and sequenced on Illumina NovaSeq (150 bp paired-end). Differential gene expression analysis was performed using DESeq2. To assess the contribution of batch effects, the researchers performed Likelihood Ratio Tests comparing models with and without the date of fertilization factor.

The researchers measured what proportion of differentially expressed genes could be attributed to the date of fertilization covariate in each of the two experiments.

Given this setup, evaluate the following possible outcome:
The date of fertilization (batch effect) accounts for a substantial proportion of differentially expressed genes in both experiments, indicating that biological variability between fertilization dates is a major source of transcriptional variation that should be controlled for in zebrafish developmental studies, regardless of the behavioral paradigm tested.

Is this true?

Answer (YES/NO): NO